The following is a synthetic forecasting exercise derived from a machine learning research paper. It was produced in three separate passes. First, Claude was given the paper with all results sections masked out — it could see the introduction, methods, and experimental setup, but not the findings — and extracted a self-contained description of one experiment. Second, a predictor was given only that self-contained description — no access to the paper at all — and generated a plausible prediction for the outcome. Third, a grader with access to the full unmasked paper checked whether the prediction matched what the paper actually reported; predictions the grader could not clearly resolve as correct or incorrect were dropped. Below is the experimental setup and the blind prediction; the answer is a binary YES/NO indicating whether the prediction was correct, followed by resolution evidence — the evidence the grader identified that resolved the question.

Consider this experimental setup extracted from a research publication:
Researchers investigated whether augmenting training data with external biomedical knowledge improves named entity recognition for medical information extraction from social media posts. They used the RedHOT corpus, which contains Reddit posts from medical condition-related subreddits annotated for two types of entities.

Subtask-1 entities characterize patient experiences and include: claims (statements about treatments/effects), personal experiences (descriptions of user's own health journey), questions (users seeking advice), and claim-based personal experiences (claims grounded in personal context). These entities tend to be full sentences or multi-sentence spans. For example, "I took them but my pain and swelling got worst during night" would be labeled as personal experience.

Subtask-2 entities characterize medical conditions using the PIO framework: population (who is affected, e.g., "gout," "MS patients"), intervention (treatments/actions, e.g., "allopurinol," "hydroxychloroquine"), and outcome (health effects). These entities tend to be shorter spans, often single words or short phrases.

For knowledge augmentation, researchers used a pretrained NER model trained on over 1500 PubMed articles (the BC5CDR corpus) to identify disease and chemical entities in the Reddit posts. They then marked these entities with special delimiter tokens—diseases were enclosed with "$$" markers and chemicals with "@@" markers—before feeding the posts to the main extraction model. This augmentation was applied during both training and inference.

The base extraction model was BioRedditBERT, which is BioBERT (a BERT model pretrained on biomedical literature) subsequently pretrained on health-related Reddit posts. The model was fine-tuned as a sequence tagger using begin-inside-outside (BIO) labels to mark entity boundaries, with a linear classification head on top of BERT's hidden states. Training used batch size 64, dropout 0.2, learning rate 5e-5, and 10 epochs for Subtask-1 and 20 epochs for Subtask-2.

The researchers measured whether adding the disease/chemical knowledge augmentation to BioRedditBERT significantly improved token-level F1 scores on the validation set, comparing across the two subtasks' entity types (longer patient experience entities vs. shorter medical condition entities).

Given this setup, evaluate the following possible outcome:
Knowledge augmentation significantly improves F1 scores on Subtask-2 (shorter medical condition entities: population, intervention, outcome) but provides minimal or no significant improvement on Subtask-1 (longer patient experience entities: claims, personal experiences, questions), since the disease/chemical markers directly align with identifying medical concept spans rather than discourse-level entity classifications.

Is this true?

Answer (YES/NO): YES